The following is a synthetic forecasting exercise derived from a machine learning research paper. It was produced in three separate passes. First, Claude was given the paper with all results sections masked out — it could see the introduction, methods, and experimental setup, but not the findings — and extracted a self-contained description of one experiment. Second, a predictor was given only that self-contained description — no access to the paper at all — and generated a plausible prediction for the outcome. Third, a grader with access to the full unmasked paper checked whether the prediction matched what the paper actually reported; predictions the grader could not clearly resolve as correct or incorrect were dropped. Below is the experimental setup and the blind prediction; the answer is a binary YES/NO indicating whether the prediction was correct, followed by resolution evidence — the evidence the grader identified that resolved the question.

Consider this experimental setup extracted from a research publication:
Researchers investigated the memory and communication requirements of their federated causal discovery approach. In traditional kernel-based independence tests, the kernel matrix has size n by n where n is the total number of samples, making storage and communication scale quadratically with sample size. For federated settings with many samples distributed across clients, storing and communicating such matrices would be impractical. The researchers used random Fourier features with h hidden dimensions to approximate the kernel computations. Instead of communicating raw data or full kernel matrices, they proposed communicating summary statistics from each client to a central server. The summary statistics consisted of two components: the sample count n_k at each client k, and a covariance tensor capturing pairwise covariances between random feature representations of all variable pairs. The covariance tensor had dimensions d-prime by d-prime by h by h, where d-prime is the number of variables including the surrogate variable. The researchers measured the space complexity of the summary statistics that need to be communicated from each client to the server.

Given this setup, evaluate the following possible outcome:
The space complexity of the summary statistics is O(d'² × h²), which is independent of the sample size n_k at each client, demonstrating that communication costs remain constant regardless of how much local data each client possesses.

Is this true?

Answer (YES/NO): YES